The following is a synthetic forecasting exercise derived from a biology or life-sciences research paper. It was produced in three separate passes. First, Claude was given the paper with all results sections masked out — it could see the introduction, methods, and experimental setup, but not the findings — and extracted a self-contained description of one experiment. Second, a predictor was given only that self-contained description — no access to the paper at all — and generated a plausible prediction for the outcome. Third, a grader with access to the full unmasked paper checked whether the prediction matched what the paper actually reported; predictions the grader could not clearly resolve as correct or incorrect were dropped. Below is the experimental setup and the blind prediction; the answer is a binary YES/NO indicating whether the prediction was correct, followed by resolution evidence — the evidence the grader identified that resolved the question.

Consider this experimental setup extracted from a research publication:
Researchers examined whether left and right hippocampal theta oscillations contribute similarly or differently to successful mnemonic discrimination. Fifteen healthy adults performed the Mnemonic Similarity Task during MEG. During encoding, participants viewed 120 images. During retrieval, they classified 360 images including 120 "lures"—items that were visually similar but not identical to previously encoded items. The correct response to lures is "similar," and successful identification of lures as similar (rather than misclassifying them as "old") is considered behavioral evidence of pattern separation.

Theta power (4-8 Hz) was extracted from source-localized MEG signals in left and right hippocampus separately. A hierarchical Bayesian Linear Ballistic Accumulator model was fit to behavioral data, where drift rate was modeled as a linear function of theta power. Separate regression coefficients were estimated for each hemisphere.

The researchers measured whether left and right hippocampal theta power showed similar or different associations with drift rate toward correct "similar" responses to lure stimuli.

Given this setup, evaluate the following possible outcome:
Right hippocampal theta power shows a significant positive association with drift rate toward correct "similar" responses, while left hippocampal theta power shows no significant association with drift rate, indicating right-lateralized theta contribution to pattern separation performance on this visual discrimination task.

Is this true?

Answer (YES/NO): NO